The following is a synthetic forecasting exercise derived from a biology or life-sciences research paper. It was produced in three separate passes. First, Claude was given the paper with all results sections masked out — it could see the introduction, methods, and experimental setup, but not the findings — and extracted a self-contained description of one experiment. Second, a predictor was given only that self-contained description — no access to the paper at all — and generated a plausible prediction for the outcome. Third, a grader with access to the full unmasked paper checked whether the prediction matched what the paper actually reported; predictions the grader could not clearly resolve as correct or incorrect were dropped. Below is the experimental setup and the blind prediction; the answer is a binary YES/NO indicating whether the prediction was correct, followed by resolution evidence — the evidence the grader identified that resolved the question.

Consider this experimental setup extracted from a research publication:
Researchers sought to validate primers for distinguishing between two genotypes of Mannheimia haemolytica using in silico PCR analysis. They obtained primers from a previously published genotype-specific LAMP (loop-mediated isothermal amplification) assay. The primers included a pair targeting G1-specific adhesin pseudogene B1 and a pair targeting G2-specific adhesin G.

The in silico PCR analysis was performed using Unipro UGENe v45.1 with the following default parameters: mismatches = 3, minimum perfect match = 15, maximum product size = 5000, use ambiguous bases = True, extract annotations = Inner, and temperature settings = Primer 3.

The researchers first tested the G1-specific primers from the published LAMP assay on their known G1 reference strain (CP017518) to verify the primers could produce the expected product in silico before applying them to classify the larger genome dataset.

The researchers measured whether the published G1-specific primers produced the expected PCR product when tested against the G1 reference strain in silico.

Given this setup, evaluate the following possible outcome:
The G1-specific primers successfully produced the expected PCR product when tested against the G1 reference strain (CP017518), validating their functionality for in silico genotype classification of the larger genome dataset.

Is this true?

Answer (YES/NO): NO